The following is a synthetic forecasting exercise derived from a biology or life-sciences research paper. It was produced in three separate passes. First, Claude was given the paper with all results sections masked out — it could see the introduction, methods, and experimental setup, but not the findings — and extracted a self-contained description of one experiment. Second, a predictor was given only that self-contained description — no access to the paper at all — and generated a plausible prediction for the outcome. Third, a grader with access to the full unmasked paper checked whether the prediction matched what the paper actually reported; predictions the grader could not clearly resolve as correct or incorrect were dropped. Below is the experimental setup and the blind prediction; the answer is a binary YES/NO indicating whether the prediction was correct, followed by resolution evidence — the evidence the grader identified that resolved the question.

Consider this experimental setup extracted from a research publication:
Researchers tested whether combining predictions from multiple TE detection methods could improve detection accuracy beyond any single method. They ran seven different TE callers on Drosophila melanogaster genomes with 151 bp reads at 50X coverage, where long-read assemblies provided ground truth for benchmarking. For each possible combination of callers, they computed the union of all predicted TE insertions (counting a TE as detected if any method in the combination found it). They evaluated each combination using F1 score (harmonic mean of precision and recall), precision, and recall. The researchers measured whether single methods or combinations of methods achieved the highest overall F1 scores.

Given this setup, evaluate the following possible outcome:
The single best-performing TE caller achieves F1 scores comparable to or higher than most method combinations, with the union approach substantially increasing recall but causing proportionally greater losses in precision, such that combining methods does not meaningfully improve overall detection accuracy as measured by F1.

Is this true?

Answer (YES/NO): NO